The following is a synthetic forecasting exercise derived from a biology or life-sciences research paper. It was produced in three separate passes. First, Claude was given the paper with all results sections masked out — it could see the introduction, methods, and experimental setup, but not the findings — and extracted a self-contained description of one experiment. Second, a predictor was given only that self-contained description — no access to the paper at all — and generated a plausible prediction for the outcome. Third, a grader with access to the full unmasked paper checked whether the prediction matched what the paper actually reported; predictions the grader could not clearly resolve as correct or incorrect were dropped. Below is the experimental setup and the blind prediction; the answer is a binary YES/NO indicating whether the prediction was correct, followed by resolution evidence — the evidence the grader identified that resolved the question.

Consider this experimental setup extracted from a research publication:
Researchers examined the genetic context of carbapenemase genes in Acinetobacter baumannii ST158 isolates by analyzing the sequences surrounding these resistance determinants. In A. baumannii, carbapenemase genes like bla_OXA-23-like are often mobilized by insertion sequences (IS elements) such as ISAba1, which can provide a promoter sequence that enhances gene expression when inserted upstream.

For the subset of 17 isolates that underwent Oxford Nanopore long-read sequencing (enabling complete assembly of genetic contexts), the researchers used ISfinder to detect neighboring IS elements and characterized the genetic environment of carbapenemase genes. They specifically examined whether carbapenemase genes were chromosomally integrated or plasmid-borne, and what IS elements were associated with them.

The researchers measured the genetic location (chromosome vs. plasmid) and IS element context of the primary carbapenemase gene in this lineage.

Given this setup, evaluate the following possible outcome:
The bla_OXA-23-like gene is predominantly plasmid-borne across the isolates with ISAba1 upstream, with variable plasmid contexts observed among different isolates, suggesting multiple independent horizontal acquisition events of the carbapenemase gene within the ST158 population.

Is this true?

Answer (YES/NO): NO